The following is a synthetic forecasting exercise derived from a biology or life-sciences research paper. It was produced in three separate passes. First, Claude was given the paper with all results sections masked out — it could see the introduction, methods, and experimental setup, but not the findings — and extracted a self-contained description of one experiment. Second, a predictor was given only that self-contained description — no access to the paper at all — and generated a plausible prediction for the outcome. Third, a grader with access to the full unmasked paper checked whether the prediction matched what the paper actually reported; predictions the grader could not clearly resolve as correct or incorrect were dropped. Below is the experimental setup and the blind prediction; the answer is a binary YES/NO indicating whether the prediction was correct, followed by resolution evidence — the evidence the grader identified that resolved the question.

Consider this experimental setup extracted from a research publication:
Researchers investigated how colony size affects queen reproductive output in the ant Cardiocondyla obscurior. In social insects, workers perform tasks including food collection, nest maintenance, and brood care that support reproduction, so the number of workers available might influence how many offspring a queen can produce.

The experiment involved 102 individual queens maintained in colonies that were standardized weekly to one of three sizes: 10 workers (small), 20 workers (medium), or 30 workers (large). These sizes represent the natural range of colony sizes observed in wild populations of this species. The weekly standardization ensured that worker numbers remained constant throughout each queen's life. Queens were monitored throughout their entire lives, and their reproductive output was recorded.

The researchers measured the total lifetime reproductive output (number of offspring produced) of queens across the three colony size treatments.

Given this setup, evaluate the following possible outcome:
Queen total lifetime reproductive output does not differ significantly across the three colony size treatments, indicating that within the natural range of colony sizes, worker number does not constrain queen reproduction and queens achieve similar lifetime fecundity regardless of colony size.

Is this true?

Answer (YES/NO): NO